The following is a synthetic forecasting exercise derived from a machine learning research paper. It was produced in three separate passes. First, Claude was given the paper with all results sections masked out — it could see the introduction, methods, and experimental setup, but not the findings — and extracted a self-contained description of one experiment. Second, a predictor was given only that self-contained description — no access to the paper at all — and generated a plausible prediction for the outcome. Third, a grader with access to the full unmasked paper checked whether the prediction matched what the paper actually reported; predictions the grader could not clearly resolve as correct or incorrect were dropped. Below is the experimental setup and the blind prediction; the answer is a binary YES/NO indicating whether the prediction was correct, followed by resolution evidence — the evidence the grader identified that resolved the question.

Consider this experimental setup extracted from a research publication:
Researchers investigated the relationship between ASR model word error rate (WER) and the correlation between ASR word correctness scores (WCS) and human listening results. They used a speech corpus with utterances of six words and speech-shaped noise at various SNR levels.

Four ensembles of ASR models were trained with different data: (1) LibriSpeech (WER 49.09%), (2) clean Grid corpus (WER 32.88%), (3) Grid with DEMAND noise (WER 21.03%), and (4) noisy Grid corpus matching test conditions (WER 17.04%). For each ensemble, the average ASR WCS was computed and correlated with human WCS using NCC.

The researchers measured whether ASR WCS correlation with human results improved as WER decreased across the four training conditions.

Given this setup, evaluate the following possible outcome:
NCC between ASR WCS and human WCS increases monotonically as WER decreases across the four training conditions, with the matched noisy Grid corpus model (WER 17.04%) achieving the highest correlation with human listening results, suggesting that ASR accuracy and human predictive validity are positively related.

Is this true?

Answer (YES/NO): NO